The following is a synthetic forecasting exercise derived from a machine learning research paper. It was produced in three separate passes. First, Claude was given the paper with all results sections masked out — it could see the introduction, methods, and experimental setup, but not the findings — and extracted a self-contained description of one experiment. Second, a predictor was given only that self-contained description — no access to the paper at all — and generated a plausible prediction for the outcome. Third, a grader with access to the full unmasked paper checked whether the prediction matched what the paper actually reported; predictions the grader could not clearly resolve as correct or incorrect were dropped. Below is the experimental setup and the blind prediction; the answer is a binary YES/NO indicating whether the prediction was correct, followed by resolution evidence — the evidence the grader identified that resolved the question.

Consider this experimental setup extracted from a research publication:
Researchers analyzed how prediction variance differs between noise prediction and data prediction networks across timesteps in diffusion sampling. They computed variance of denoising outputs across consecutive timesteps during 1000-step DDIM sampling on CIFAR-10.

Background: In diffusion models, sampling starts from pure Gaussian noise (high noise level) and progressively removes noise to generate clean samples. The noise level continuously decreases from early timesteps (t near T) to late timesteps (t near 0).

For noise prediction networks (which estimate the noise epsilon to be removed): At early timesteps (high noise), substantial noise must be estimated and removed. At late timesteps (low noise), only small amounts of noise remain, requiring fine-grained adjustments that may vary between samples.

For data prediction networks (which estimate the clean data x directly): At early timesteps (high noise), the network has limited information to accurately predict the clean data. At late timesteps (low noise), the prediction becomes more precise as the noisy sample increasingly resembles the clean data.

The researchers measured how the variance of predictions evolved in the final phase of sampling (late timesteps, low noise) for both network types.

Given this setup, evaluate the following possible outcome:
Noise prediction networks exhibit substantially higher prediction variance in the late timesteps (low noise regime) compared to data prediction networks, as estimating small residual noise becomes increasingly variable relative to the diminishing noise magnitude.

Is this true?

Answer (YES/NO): YES